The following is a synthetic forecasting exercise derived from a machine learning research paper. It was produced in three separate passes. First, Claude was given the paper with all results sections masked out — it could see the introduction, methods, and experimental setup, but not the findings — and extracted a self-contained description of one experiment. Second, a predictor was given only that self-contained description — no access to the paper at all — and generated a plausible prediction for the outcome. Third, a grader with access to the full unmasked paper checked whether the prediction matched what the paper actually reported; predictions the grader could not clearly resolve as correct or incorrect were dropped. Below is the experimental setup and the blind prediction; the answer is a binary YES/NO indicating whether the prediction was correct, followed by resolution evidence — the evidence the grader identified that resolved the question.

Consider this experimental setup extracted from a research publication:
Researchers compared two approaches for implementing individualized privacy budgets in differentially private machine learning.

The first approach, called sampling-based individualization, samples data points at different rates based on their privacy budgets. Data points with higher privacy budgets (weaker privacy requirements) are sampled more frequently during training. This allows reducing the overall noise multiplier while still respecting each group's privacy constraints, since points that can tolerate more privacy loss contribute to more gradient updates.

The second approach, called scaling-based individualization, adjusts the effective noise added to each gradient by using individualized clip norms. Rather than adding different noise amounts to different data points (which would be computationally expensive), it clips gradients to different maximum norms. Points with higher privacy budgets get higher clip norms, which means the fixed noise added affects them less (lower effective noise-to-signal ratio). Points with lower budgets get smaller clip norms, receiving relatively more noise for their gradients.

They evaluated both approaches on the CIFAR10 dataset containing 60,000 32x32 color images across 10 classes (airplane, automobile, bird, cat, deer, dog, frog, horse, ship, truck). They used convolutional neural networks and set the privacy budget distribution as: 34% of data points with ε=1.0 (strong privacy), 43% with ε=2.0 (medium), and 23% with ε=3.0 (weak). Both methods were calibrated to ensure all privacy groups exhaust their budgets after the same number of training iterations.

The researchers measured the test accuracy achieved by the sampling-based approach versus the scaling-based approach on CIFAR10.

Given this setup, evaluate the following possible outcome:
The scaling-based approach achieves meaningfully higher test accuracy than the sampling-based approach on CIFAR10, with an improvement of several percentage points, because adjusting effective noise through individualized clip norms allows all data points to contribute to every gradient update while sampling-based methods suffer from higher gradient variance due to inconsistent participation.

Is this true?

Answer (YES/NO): NO